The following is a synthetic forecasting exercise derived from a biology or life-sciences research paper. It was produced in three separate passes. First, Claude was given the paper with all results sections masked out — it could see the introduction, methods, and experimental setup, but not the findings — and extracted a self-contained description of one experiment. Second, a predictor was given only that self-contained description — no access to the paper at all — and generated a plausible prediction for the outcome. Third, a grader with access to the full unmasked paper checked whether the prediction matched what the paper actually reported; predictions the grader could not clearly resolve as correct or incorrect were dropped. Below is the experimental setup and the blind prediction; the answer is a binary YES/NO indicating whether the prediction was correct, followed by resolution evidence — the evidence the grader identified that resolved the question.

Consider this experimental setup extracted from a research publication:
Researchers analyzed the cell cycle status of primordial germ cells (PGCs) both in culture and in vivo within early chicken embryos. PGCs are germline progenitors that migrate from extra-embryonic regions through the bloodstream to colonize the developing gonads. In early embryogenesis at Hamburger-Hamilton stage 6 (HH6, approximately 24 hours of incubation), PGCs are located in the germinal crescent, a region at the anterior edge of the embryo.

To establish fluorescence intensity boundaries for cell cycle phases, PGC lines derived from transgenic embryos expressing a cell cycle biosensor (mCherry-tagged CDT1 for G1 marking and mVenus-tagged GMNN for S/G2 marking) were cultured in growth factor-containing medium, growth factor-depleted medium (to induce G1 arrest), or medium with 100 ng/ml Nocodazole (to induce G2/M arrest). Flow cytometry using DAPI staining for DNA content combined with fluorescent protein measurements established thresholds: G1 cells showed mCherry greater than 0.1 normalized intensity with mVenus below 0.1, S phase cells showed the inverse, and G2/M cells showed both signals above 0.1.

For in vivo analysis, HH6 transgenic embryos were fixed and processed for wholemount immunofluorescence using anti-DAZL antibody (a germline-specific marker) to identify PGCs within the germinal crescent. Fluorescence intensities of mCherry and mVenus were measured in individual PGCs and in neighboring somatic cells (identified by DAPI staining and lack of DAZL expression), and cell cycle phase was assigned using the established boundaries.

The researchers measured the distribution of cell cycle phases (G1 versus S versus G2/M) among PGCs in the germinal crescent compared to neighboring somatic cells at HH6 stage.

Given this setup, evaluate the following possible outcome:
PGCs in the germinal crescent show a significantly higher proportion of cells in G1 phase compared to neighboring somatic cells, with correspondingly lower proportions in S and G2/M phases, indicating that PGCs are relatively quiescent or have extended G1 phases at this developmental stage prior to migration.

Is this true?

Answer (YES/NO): YES